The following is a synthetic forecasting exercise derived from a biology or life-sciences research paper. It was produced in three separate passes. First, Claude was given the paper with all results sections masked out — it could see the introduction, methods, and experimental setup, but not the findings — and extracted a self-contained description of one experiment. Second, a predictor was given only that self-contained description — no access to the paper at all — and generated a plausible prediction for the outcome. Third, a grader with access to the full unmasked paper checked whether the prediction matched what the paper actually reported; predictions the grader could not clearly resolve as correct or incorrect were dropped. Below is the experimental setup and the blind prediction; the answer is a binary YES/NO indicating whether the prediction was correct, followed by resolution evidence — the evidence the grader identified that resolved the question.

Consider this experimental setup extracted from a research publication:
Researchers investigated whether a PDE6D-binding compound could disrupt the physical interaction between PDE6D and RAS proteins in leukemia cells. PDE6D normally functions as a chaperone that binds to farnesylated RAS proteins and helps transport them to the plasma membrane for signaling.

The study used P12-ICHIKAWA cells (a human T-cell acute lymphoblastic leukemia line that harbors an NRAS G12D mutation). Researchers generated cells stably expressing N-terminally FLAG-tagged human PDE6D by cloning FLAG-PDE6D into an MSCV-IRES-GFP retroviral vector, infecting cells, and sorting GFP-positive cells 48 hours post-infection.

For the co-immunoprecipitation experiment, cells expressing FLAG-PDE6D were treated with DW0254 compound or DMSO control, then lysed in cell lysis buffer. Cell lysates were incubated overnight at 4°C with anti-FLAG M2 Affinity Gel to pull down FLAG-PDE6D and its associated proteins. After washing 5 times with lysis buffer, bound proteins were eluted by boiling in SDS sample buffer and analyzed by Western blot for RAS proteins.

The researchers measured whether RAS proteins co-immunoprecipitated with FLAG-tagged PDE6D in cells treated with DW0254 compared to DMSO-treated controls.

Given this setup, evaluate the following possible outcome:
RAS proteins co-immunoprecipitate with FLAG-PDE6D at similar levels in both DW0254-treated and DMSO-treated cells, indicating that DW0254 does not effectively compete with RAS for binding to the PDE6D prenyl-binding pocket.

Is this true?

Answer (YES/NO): NO